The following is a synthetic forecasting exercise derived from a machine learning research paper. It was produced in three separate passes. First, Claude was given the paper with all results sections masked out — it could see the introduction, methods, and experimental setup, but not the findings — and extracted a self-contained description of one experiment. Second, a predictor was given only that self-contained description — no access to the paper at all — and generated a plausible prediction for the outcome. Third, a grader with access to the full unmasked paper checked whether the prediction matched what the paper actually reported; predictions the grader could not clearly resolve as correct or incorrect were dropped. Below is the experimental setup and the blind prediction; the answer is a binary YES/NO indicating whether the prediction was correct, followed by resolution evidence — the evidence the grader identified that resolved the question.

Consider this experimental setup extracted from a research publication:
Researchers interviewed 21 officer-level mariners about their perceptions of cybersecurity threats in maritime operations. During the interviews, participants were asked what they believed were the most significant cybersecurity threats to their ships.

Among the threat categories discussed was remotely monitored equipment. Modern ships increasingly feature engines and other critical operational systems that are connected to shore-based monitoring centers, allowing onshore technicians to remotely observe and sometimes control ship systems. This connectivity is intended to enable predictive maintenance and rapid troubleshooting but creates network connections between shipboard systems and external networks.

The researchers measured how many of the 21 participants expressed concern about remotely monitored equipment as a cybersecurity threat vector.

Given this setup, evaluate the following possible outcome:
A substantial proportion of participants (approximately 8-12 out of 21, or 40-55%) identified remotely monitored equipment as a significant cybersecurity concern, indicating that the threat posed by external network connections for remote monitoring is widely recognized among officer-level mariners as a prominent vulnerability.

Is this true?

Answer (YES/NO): NO